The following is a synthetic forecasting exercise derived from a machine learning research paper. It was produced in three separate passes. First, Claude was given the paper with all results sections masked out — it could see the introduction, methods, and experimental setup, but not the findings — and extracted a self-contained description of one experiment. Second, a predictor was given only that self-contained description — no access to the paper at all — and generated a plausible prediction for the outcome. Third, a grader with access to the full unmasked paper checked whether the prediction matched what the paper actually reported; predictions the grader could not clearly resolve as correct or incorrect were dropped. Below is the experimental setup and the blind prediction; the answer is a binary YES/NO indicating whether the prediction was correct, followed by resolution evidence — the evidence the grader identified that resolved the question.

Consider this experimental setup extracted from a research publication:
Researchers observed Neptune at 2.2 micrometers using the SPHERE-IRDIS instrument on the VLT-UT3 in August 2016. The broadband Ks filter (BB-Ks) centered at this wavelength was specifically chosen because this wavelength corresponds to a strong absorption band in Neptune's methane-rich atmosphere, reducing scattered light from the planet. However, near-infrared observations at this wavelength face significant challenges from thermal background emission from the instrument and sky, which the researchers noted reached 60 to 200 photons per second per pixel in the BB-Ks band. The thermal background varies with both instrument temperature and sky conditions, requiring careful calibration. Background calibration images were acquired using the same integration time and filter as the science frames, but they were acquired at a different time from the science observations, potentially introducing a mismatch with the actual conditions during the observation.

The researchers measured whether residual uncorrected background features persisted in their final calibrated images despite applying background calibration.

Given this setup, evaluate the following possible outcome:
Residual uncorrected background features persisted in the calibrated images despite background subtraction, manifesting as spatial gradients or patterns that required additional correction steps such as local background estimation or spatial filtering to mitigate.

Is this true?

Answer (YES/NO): NO